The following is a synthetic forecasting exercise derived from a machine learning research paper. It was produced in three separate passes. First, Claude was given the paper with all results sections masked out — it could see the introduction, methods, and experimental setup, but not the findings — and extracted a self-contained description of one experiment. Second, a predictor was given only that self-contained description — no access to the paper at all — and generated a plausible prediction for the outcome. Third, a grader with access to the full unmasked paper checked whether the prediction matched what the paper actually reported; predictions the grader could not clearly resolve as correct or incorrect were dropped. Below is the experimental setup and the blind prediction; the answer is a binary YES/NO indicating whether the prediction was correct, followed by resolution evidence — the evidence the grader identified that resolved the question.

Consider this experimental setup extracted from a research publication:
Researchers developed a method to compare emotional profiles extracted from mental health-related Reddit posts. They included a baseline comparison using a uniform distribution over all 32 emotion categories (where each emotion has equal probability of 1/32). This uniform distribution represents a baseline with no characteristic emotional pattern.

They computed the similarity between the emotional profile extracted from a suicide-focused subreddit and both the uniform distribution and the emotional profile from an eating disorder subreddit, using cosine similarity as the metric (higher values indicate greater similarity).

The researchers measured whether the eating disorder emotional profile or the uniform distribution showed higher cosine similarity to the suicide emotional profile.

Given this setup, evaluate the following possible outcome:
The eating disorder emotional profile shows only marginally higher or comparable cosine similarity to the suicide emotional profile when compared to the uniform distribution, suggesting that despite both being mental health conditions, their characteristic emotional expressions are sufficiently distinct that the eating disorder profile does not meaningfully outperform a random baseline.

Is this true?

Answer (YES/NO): NO